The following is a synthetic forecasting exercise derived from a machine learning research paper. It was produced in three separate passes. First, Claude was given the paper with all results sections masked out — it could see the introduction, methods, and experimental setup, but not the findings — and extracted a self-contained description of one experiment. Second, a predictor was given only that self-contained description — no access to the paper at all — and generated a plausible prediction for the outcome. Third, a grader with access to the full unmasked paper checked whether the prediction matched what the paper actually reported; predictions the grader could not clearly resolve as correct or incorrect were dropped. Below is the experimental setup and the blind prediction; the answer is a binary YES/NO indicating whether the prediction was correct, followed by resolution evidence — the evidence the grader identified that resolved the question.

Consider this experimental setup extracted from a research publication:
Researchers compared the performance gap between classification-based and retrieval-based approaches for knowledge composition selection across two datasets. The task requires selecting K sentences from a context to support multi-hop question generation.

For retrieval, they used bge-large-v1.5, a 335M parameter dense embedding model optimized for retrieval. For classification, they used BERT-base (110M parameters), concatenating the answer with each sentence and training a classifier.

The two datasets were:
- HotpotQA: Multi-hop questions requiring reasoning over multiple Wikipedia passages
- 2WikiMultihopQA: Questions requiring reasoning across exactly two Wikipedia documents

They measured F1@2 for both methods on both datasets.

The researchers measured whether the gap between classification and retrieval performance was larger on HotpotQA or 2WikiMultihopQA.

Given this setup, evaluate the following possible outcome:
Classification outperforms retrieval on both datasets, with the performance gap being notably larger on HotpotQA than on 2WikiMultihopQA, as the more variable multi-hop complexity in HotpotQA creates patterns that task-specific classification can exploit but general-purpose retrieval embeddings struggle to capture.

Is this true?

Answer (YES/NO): NO